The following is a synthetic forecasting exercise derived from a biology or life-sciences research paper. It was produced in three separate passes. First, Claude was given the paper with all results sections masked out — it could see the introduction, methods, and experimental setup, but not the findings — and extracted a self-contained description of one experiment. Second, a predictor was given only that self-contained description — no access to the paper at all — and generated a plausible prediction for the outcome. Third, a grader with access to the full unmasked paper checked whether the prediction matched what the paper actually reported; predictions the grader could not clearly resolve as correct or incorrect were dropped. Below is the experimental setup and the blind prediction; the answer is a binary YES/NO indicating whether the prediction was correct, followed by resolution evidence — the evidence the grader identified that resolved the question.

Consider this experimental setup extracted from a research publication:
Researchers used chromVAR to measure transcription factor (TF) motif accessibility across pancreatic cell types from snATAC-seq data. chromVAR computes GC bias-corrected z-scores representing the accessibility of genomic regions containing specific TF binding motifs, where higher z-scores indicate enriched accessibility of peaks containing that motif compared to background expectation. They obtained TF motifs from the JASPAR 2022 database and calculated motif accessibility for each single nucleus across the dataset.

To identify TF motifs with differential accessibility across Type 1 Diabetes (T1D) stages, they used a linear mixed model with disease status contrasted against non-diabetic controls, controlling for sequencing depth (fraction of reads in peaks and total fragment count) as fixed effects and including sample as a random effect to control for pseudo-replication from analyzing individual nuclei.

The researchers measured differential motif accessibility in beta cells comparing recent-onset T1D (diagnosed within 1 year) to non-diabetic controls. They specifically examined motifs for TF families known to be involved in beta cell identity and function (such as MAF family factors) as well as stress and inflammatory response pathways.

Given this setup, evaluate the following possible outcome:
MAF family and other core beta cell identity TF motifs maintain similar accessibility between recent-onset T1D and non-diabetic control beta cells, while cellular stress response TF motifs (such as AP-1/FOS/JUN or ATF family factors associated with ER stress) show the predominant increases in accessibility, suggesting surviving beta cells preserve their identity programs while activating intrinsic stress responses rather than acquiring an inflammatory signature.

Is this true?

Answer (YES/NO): NO